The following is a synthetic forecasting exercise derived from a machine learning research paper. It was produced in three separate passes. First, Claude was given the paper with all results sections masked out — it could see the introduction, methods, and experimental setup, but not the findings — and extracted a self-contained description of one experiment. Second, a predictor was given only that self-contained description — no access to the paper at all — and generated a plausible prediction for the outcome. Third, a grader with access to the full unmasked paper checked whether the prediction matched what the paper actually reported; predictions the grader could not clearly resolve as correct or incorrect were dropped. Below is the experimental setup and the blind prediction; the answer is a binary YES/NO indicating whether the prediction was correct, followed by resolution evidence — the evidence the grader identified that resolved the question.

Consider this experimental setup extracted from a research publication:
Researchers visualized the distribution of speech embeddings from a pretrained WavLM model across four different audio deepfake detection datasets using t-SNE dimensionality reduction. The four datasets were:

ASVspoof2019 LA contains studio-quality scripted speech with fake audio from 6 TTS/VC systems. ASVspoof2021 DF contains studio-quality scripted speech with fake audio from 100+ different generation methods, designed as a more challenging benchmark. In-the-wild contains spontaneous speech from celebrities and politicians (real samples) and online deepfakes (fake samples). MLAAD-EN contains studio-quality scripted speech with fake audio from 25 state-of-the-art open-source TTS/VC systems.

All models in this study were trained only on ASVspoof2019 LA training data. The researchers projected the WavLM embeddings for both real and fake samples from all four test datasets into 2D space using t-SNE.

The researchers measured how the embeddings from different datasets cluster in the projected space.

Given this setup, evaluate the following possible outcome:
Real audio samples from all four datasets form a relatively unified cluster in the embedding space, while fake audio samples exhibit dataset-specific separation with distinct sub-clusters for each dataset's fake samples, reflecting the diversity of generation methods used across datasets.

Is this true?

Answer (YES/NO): NO